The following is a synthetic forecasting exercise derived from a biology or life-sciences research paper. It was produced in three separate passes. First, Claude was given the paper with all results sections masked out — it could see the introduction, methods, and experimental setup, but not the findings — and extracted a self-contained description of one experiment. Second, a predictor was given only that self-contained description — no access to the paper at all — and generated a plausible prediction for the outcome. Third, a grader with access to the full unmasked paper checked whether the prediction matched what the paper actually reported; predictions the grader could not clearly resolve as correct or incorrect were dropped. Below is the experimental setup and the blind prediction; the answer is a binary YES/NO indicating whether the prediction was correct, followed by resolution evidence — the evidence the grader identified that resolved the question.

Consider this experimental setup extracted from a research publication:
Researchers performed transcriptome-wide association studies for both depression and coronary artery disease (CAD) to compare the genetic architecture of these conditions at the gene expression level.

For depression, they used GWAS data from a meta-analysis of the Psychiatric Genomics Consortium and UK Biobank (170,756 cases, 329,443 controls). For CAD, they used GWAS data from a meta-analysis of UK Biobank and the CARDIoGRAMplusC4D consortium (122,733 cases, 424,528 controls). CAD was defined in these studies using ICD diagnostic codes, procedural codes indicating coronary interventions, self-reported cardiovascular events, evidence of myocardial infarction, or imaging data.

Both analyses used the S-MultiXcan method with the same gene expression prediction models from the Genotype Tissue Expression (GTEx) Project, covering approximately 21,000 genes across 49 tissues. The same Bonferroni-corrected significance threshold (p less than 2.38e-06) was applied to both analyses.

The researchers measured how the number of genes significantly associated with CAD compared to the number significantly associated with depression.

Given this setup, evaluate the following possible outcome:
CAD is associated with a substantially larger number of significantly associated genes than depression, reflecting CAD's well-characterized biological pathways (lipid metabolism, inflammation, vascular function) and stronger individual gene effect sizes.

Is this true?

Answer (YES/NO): YES